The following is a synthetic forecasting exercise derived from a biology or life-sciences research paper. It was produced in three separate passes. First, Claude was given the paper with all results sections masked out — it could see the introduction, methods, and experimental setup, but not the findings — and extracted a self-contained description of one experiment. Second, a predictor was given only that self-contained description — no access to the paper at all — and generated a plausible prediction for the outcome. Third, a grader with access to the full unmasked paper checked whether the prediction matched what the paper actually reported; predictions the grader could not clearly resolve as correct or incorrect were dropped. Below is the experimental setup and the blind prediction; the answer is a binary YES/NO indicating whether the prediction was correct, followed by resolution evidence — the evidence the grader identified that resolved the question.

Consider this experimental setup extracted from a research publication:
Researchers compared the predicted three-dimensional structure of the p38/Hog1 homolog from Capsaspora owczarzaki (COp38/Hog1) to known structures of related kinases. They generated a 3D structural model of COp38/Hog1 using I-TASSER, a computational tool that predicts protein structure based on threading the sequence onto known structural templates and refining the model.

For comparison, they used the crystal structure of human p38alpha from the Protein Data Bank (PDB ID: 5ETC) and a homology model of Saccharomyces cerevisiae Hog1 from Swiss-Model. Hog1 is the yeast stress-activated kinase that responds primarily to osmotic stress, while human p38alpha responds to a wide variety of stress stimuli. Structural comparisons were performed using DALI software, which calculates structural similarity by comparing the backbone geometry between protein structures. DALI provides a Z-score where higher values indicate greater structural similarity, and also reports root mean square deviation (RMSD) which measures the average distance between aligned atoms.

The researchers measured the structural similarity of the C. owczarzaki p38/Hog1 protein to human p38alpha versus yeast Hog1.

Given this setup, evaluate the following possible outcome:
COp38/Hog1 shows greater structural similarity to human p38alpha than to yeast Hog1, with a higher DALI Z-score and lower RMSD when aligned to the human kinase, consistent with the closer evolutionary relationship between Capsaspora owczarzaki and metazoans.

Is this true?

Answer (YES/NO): NO